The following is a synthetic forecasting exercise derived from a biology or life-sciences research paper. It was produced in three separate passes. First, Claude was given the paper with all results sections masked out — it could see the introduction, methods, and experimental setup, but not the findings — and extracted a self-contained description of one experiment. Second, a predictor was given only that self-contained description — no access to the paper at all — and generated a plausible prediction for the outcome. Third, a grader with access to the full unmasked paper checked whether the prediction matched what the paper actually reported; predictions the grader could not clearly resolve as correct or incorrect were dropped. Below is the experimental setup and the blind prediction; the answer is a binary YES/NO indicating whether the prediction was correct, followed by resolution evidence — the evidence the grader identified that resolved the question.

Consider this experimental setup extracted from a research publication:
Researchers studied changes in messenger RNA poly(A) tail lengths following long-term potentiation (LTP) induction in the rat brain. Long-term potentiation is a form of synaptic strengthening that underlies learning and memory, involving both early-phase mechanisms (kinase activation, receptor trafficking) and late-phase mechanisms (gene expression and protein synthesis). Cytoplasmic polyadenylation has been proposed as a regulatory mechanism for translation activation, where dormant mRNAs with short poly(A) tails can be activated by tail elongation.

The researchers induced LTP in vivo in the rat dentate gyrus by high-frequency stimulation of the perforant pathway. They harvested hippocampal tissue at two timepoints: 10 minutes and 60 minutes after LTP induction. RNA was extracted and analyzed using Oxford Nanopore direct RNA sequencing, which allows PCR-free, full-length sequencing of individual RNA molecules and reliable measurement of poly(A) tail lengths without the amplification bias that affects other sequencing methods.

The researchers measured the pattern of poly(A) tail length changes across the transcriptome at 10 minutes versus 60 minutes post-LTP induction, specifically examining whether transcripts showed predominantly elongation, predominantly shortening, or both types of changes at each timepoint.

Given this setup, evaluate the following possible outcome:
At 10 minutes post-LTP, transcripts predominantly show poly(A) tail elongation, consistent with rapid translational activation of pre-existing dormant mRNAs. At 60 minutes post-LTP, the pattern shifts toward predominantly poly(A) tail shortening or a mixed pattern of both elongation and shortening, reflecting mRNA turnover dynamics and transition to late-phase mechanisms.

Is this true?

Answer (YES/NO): YES